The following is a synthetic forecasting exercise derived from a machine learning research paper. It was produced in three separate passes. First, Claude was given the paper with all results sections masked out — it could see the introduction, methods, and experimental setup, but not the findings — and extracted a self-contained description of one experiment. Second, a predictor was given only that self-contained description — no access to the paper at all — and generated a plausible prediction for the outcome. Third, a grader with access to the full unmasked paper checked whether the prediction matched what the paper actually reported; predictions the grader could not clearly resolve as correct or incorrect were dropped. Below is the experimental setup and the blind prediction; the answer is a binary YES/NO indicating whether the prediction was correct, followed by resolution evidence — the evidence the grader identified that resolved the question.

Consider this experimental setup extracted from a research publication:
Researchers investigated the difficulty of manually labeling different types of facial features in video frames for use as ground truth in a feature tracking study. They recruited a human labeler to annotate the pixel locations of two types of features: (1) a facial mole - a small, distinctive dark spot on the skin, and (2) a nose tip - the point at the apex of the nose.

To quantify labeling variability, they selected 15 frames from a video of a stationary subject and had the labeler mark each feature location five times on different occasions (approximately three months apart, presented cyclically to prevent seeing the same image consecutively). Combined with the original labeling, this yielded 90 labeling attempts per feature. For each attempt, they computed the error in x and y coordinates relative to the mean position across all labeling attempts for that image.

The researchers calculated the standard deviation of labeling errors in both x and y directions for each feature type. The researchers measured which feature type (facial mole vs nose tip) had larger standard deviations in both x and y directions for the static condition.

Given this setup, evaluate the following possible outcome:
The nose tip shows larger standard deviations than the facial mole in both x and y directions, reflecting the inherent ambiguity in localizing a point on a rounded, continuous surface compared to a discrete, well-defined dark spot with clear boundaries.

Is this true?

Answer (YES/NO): YES